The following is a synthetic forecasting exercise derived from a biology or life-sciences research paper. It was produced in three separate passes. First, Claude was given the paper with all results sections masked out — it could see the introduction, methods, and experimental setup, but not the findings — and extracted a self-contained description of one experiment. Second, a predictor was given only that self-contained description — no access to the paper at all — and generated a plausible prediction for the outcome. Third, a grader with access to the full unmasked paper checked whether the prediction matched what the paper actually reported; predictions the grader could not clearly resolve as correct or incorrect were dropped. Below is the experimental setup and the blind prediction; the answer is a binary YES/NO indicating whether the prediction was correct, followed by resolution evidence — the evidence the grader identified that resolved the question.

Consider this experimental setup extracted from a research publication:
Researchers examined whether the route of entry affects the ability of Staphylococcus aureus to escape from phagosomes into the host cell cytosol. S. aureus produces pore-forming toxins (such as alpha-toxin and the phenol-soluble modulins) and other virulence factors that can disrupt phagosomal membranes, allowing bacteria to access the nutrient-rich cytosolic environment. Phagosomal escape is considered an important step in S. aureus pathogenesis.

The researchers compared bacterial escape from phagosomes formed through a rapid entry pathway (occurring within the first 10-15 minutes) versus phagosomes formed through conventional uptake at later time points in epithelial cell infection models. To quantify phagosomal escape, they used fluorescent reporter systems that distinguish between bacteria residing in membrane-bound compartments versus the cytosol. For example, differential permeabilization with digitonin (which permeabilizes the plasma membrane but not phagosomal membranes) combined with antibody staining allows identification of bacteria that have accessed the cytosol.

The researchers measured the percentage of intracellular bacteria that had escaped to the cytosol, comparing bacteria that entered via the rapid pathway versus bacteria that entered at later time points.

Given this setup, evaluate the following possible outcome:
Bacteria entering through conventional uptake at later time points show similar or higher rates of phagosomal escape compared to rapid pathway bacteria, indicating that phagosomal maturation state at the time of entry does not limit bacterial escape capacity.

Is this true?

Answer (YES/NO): NO